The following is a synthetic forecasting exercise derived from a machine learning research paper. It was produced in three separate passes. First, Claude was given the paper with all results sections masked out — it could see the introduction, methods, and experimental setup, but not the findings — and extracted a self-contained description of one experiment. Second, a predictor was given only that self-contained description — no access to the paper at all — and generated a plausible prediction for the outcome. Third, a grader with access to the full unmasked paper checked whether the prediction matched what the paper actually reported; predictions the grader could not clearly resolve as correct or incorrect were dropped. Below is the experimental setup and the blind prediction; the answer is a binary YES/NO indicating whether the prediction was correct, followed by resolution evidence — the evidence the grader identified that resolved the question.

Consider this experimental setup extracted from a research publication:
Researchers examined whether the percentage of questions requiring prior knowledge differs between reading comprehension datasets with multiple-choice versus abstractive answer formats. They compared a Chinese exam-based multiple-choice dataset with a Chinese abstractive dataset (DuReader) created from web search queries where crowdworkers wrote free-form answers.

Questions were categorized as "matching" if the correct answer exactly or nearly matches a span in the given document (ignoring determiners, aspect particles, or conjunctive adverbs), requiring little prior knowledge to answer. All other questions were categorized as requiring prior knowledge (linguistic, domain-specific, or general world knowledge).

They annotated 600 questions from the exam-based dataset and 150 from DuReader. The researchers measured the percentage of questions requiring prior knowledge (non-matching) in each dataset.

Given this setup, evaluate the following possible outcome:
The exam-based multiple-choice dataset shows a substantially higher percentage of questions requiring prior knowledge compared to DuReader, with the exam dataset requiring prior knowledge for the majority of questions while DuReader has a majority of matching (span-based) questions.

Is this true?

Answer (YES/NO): YES